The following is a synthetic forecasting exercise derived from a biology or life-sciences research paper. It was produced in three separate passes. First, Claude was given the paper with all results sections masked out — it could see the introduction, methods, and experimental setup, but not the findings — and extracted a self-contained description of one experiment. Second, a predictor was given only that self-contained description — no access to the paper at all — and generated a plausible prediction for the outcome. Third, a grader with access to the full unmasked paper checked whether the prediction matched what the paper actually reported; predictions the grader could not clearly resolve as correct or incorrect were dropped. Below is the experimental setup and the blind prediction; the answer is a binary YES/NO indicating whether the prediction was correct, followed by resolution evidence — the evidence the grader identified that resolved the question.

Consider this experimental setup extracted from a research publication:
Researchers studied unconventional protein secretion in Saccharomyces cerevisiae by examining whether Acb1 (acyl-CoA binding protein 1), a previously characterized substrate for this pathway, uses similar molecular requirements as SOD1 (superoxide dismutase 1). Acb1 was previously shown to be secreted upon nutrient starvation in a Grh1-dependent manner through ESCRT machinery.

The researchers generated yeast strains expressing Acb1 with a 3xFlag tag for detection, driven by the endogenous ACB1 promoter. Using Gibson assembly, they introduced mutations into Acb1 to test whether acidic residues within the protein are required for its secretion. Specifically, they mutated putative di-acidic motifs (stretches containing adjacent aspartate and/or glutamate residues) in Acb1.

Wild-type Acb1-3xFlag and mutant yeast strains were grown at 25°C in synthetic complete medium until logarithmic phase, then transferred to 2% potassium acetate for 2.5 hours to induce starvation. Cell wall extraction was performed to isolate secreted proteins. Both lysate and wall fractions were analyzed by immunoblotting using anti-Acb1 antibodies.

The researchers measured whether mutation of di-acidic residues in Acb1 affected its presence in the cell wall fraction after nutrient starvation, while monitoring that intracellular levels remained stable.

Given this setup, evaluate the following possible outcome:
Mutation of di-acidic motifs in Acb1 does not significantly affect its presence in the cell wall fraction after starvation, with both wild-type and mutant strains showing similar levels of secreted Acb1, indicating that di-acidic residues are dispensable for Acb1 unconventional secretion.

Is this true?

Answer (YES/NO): NO